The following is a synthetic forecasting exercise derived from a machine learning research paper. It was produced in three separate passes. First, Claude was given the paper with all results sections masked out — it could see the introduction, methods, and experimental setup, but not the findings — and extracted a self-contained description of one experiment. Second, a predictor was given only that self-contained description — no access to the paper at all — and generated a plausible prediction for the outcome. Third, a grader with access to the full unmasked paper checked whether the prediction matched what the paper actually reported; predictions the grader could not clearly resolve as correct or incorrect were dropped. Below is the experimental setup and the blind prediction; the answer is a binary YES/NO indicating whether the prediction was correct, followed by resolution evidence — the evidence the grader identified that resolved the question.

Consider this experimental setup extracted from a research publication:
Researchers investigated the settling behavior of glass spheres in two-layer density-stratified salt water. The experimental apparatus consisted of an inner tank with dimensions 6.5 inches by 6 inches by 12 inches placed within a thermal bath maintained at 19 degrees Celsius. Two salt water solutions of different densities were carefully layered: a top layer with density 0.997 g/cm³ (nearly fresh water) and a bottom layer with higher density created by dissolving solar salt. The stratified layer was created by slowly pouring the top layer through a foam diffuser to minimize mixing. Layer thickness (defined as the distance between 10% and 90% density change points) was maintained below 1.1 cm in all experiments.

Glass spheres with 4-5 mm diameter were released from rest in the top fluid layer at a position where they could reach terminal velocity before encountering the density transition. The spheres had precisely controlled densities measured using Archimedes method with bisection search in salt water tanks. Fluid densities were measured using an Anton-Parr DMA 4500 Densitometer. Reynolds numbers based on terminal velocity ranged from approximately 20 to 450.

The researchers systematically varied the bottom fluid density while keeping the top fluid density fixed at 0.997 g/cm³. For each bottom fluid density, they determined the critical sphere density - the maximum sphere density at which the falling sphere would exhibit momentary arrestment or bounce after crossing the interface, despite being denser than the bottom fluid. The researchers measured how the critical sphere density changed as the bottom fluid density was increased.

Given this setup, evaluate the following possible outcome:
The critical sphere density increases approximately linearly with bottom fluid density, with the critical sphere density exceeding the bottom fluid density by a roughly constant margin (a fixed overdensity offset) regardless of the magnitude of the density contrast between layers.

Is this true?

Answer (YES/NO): NO